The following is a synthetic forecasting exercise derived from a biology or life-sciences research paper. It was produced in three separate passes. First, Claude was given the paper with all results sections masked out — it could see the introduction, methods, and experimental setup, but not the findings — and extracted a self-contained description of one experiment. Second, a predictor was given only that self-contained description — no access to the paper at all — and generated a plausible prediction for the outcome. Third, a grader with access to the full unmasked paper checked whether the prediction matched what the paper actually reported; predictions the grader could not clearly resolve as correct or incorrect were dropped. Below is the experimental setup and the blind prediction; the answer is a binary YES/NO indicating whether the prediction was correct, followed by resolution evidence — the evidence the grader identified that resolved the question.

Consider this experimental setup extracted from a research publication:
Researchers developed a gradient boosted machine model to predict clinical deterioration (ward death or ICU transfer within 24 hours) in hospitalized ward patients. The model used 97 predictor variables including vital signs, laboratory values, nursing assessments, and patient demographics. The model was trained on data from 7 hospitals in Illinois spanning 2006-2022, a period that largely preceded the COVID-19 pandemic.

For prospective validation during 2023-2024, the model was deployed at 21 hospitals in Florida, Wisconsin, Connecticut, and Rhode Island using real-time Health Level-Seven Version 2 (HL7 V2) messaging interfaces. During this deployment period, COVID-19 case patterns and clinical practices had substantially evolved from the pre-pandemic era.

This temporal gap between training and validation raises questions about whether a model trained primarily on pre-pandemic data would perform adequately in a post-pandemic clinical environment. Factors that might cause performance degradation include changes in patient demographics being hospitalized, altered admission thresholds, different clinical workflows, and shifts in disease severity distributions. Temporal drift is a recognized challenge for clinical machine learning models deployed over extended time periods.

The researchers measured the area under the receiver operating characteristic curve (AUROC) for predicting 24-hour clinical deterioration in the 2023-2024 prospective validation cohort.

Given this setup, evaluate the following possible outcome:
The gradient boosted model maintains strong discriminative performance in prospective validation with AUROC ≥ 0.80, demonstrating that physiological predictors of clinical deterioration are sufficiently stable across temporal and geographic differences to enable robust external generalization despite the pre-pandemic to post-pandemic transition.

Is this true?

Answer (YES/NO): YES